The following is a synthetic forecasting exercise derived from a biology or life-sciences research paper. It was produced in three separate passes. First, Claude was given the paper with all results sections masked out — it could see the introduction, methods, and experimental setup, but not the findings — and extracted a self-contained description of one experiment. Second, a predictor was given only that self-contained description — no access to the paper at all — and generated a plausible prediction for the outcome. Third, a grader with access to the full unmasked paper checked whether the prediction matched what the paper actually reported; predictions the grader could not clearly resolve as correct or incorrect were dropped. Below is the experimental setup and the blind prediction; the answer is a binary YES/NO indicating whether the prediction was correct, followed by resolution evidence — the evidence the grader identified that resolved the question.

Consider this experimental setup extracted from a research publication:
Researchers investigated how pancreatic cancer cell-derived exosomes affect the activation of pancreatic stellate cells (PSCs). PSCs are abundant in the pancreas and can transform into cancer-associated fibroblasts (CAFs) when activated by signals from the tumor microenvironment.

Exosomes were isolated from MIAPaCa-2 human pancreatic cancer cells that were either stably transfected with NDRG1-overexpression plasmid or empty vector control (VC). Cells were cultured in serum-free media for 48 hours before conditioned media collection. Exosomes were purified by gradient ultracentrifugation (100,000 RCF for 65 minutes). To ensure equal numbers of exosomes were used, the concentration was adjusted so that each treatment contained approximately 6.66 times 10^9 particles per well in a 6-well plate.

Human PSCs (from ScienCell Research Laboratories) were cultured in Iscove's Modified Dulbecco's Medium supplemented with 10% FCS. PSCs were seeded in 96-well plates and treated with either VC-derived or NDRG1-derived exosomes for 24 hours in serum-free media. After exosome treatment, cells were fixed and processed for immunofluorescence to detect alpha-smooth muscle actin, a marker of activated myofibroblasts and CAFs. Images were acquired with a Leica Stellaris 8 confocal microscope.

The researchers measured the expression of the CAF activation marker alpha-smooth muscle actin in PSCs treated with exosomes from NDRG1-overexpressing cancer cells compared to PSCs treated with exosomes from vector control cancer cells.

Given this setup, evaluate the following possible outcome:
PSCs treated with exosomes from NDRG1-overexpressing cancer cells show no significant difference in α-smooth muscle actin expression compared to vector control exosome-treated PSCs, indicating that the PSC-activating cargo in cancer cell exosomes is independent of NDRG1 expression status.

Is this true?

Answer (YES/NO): NO